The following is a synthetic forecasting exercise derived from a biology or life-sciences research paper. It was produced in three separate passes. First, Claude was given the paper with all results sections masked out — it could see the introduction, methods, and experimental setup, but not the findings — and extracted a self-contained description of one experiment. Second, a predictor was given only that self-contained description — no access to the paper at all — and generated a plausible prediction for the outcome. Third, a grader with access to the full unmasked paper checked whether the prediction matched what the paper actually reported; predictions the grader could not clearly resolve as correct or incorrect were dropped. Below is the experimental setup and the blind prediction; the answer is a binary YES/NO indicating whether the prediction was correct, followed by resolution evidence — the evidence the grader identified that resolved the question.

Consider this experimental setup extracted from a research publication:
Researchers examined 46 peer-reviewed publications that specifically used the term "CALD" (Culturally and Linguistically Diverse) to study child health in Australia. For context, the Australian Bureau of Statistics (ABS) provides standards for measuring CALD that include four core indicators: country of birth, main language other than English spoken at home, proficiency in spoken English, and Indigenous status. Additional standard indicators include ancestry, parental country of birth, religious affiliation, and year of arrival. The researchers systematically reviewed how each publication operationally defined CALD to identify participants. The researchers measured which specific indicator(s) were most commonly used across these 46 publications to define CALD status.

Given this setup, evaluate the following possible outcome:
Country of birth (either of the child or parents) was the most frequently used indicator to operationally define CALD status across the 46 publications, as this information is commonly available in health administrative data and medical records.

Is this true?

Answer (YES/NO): NO